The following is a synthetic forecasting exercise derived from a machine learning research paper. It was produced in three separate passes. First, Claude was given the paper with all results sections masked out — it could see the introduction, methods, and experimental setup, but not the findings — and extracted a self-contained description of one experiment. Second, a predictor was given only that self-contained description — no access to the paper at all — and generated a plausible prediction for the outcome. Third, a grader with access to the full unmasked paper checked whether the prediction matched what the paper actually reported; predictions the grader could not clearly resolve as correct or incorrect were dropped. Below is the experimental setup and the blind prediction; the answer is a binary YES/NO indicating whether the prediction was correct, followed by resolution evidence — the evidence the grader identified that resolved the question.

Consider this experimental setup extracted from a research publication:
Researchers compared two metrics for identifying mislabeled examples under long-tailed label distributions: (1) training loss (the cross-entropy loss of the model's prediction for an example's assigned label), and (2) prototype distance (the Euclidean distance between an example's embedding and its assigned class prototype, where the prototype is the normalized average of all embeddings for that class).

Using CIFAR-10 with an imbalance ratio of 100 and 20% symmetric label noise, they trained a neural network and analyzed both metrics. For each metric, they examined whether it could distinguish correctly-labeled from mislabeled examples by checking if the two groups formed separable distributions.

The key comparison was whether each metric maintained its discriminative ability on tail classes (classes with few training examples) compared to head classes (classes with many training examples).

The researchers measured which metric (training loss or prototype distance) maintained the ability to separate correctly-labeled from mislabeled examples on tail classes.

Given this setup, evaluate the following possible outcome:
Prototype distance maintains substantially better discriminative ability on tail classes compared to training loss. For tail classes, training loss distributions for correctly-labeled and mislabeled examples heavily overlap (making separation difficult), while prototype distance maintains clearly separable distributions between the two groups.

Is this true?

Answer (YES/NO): YES